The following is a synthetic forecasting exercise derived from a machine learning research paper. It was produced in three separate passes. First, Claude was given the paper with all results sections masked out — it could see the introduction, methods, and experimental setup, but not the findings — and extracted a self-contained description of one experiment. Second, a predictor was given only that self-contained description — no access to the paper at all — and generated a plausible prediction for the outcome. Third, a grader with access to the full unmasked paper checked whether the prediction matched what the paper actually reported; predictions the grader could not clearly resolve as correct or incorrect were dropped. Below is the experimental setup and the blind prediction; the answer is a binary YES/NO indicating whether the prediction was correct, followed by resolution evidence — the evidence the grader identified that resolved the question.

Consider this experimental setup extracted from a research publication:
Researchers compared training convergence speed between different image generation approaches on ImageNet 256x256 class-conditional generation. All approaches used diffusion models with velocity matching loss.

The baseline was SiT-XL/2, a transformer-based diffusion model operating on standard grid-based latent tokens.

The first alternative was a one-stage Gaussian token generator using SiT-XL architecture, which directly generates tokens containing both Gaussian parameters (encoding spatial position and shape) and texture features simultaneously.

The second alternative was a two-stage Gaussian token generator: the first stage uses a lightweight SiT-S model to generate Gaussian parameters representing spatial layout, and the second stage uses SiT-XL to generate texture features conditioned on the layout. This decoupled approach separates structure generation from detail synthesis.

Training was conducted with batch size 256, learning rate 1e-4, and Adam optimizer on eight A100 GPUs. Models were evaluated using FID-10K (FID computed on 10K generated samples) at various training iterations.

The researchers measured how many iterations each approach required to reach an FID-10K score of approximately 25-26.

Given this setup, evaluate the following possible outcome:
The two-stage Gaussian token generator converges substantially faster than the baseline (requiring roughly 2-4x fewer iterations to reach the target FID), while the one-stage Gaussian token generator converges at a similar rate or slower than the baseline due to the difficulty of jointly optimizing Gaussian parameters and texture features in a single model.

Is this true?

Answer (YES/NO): YES